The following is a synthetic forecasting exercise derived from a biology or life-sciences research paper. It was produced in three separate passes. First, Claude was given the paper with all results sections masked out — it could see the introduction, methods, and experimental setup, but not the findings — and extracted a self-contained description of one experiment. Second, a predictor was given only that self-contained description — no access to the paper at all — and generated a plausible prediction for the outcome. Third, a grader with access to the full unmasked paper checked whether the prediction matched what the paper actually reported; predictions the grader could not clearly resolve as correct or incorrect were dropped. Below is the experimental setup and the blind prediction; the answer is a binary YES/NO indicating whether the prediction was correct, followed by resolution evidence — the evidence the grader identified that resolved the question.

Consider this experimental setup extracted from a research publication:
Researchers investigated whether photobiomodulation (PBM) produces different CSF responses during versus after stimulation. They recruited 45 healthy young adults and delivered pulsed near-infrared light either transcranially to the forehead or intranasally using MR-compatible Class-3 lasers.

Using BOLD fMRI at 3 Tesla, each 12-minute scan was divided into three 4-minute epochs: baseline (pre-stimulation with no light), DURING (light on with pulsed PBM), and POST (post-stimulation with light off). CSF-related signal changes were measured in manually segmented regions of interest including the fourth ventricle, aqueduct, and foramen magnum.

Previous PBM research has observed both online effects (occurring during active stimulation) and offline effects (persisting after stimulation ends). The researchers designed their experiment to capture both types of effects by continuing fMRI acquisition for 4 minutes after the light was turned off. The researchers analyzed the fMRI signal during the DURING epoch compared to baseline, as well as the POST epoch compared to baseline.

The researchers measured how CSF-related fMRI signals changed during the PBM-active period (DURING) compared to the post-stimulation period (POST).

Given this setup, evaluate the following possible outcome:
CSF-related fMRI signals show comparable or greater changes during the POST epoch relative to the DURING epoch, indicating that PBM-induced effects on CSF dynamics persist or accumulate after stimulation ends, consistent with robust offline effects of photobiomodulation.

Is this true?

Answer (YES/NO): NO